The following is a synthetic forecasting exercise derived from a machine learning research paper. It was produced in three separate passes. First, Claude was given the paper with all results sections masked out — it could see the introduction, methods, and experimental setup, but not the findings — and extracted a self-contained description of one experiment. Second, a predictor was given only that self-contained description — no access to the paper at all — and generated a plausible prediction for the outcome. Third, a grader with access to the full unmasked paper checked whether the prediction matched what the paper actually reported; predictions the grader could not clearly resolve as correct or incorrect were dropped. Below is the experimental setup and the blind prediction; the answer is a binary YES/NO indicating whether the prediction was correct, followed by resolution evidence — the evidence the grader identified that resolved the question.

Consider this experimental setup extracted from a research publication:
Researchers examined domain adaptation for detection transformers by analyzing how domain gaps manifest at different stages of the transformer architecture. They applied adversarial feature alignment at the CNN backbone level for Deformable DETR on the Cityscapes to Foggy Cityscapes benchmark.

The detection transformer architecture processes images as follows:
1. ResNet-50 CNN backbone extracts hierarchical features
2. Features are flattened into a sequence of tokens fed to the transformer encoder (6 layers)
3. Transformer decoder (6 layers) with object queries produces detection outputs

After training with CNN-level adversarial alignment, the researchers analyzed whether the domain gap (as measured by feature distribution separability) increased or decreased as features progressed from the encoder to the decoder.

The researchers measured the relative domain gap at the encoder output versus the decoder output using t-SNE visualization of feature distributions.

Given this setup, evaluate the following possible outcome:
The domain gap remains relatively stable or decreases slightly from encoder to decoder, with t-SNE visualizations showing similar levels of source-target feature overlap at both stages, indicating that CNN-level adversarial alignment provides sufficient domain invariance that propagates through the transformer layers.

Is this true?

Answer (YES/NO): NO